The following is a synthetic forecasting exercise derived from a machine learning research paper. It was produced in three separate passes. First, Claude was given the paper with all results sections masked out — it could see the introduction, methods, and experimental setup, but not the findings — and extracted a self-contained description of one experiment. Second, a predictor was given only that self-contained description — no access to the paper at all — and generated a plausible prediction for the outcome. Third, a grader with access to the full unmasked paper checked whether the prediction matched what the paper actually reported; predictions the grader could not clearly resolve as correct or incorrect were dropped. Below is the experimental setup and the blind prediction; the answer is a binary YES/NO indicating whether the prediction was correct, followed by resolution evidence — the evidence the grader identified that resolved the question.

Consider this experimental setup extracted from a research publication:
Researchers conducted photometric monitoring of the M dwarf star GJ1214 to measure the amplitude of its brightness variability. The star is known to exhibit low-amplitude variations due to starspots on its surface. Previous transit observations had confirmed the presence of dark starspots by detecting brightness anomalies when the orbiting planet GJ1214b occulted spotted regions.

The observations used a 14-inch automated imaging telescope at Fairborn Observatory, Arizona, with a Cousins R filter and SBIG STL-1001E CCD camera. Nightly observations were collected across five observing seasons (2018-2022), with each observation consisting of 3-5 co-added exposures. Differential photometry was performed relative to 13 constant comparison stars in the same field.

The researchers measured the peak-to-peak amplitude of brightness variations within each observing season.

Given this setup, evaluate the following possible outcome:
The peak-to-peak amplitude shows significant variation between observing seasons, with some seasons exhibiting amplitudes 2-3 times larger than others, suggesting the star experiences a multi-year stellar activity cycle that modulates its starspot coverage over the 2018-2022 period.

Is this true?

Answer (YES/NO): YES